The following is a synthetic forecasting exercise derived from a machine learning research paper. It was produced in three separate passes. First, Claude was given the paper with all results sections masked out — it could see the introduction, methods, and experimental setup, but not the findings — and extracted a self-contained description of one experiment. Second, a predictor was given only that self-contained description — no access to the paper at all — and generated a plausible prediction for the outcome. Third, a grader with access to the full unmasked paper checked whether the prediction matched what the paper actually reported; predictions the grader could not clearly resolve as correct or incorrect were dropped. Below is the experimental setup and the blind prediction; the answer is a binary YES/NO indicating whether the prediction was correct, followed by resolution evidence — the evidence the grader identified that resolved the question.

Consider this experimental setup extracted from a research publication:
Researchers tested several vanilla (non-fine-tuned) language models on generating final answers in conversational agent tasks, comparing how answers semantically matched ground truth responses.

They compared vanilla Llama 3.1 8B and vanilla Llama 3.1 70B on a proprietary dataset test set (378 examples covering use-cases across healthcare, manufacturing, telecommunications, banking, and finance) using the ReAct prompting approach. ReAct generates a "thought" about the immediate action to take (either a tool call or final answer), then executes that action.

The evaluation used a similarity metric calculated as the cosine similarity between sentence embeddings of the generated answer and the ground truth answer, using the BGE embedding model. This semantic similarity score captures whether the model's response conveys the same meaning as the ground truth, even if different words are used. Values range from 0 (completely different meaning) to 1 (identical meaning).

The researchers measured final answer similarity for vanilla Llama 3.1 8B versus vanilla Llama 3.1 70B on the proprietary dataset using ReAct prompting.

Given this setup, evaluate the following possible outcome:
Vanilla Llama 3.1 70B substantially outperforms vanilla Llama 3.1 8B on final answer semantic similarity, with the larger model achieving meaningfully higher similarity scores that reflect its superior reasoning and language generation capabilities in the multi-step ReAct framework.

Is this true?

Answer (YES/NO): NO